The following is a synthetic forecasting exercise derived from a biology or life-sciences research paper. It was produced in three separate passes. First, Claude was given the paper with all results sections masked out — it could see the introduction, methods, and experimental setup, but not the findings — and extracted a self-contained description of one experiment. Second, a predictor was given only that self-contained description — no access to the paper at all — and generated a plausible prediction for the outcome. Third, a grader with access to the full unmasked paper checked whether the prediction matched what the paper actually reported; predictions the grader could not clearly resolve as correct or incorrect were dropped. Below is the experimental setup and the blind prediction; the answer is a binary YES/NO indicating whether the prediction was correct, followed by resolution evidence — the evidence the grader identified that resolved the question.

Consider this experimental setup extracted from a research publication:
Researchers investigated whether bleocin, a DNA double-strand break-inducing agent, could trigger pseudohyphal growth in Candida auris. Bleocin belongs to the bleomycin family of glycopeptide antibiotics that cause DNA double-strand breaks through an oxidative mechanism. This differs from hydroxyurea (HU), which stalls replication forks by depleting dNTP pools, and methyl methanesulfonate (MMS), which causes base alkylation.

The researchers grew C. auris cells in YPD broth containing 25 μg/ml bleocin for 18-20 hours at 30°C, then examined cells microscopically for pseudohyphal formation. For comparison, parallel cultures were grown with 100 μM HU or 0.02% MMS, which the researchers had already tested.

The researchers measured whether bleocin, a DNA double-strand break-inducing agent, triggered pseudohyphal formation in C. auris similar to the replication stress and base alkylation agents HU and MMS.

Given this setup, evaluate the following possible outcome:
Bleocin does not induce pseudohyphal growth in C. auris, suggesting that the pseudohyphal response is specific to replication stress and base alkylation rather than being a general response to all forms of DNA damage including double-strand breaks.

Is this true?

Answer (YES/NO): YES